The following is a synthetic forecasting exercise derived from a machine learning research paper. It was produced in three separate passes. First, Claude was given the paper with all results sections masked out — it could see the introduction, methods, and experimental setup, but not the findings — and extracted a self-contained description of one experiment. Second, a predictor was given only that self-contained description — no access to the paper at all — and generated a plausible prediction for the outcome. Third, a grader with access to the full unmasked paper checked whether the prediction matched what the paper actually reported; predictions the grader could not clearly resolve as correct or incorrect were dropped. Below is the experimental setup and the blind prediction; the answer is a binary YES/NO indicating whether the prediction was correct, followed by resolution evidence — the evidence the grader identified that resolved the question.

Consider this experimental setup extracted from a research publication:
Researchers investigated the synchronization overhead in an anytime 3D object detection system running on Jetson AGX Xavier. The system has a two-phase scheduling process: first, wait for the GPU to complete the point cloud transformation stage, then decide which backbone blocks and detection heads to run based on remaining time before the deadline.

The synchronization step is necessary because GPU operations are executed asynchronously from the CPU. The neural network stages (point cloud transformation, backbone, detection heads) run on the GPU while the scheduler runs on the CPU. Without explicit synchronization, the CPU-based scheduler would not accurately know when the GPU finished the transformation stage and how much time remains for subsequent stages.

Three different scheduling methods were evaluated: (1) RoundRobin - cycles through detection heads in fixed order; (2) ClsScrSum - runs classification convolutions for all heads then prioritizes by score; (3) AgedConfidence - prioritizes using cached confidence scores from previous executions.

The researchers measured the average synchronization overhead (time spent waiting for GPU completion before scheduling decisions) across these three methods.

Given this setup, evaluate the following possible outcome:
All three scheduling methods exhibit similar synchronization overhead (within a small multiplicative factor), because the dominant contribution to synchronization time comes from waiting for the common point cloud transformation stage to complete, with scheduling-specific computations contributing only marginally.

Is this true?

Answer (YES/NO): YES